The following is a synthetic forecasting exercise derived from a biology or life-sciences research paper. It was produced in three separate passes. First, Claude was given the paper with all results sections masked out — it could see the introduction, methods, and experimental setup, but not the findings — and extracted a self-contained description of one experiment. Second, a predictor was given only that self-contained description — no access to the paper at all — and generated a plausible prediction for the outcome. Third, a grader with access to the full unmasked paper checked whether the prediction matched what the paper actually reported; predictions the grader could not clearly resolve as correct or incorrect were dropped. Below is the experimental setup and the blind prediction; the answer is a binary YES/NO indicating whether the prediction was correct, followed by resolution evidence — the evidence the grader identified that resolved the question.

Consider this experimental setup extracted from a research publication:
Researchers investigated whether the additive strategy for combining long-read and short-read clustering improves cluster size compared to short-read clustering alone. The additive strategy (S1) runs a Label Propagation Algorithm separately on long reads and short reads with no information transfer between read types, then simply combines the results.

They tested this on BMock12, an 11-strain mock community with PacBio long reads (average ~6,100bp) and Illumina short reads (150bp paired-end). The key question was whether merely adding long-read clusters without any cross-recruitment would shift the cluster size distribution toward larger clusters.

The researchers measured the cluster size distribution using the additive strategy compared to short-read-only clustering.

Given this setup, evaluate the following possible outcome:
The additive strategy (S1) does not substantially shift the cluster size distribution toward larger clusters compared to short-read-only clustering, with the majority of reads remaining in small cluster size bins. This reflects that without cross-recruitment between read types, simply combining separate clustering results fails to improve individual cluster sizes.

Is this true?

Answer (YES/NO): YES